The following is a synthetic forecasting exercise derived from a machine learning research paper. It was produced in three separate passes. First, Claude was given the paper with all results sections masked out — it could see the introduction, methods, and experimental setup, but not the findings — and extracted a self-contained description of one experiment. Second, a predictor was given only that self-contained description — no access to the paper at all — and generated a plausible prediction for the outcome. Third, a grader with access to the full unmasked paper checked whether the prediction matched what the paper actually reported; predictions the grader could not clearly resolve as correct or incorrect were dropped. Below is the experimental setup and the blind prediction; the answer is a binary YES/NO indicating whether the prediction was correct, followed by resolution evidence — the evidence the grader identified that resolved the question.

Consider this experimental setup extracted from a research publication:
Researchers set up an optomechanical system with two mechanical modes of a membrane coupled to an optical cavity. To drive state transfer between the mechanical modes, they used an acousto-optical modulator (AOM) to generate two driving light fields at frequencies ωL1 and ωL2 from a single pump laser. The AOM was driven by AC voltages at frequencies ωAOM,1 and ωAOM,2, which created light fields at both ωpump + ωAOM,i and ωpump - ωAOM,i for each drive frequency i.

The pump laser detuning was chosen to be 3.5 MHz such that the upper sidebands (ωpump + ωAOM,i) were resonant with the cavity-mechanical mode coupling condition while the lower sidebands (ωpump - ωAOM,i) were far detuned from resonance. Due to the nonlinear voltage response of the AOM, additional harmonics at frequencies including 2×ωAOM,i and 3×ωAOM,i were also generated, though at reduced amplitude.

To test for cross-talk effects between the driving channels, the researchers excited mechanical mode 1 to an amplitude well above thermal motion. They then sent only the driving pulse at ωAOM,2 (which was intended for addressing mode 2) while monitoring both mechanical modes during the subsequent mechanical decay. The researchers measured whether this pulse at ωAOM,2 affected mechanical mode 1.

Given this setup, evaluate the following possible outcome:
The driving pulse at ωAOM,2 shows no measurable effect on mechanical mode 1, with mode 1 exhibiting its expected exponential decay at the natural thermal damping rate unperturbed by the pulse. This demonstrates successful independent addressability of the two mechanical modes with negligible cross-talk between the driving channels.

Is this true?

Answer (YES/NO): NO